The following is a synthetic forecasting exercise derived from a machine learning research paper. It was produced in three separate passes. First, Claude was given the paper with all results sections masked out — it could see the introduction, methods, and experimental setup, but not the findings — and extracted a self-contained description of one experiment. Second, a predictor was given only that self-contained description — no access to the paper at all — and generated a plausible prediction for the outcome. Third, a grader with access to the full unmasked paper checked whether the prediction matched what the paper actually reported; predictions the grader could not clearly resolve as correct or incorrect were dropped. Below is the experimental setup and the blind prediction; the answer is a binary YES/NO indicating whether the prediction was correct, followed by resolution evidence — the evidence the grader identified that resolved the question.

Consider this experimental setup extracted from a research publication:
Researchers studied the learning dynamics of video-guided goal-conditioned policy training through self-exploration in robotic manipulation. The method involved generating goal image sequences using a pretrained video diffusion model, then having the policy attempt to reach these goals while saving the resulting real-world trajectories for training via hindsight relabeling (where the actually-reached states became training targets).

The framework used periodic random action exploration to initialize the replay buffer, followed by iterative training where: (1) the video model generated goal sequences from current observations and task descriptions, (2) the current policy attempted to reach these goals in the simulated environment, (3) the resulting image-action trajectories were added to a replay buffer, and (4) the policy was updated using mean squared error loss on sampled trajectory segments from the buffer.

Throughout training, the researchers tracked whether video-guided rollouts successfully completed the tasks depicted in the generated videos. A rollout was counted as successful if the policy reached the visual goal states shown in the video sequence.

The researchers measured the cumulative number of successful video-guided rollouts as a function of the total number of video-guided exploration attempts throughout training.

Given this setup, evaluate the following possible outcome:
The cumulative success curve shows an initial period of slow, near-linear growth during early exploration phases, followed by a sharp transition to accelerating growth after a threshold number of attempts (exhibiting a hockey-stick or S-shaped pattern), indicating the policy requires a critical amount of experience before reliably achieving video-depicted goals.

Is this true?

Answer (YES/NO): NO